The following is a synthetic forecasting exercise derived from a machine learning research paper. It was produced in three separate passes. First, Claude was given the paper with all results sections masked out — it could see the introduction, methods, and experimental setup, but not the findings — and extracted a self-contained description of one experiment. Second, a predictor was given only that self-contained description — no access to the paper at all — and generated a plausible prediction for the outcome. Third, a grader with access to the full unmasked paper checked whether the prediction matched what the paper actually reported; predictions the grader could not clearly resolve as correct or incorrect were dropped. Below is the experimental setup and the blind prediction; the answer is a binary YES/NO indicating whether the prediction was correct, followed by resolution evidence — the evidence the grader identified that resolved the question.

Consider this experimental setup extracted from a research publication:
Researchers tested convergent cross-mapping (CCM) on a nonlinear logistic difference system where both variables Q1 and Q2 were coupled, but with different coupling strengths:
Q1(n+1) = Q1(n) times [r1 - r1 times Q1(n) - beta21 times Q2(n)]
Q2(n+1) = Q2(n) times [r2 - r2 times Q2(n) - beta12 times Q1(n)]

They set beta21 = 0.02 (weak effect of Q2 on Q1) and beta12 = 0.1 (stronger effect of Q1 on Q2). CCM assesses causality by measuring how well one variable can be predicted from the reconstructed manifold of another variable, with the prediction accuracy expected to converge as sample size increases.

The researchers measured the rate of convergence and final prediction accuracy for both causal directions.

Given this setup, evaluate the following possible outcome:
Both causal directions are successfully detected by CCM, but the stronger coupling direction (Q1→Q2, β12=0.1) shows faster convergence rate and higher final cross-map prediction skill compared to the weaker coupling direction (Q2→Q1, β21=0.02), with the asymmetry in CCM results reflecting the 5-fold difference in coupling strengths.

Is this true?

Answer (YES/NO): YES